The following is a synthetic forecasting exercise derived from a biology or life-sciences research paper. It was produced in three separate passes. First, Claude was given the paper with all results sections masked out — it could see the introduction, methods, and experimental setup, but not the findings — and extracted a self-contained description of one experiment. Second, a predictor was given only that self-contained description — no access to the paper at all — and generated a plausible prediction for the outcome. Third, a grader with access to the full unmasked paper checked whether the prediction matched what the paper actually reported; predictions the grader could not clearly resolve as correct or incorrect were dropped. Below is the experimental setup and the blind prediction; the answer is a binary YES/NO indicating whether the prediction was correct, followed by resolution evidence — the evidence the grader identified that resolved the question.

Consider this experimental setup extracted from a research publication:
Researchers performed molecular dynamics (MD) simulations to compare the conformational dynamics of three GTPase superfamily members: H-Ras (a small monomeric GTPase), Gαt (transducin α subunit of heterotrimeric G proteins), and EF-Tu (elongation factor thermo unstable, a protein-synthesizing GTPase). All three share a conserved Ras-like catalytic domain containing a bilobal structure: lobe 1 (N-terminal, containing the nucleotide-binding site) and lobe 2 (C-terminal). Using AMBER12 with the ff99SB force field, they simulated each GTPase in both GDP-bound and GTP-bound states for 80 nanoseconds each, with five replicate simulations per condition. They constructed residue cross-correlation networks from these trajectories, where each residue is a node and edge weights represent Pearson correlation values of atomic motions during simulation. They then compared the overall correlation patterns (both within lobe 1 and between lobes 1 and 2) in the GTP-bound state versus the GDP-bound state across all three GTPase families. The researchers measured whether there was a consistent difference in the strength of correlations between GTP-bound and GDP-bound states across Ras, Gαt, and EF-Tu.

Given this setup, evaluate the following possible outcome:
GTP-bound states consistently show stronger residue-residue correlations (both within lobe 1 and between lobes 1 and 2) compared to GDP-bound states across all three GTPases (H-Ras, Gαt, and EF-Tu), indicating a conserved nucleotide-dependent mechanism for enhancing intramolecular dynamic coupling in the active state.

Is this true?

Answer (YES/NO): NO